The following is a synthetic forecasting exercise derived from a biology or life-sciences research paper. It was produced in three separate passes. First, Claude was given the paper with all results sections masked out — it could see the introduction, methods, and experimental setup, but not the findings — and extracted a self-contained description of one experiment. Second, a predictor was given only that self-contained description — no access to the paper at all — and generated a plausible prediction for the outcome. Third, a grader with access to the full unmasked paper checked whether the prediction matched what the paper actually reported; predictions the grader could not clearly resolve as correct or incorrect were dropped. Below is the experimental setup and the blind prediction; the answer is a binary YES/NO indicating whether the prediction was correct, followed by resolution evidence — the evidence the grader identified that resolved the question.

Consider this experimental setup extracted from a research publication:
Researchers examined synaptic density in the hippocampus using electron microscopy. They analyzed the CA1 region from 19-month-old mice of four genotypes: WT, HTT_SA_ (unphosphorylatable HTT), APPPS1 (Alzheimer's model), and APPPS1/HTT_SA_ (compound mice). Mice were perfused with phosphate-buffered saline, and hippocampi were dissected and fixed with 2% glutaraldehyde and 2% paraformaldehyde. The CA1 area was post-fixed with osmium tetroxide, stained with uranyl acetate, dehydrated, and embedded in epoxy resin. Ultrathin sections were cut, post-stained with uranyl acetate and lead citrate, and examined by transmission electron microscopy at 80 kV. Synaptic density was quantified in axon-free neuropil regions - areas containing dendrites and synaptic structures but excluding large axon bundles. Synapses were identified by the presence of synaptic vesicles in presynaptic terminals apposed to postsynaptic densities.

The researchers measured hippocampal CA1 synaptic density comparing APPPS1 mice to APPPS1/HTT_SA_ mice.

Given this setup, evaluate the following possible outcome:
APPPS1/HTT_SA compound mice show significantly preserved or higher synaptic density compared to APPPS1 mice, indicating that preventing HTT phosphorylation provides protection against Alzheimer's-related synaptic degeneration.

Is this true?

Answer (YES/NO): YES